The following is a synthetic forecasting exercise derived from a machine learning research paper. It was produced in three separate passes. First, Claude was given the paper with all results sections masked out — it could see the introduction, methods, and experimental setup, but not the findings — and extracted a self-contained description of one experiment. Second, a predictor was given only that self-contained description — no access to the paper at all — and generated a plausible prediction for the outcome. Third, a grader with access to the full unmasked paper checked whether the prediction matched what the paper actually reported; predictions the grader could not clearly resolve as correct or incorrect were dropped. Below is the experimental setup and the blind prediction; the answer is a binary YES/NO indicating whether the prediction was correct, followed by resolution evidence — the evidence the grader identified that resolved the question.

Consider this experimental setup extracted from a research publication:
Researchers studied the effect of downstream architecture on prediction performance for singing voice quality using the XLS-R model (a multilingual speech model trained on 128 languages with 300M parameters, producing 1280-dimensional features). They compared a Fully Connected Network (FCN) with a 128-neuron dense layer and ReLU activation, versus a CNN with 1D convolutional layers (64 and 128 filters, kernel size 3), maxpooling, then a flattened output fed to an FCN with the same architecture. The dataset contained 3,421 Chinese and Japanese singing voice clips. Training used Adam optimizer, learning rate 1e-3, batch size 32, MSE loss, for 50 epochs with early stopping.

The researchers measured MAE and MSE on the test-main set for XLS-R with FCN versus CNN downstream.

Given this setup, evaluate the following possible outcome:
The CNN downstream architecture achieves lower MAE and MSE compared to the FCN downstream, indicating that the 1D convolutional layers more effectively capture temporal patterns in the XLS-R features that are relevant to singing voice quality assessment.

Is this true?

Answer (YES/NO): YES